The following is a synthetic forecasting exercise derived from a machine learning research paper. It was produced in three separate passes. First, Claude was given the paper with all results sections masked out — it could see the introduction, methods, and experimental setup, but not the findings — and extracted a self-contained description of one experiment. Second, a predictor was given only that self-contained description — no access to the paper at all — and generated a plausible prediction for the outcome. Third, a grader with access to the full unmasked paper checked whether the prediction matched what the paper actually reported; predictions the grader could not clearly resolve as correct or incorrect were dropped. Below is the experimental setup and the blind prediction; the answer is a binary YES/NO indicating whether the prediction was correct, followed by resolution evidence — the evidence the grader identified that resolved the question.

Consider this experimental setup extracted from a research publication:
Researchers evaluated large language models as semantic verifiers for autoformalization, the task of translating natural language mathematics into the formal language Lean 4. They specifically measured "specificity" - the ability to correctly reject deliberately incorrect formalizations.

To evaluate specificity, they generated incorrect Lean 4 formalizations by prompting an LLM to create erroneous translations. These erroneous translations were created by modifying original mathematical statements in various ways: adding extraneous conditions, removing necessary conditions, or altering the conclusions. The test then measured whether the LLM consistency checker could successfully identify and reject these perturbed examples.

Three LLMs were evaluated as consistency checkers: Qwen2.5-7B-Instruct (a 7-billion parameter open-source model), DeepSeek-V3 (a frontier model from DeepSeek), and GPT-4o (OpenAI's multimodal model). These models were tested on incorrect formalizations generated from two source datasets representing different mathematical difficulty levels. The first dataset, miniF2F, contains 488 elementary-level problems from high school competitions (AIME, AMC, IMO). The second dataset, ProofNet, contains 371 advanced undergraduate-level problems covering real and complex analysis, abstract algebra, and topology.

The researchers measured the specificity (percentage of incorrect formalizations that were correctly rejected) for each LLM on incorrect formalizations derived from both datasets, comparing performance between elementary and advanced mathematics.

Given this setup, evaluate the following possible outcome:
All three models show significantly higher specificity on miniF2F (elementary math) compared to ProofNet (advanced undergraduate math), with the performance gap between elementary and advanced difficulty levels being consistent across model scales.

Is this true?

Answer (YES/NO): NO